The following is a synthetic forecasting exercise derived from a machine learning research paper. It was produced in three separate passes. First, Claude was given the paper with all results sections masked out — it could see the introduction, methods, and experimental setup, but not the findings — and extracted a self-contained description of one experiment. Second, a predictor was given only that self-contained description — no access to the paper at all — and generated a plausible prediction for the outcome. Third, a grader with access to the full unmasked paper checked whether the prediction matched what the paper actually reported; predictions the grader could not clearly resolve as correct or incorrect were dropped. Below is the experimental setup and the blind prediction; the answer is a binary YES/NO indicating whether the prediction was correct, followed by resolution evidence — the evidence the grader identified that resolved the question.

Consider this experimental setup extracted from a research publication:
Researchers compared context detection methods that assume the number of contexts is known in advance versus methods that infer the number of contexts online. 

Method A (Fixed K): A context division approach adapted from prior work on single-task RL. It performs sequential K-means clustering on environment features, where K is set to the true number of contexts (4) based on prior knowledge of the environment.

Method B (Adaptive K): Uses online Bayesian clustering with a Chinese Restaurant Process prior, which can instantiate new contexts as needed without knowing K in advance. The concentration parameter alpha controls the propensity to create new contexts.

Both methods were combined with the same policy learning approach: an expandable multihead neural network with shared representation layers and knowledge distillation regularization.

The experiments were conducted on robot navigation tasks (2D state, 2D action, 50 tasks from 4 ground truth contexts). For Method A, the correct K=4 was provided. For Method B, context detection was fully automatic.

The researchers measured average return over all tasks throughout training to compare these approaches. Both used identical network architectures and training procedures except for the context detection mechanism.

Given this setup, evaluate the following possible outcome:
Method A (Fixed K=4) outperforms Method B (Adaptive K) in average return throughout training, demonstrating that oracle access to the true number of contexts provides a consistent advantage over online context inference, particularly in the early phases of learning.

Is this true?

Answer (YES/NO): NO